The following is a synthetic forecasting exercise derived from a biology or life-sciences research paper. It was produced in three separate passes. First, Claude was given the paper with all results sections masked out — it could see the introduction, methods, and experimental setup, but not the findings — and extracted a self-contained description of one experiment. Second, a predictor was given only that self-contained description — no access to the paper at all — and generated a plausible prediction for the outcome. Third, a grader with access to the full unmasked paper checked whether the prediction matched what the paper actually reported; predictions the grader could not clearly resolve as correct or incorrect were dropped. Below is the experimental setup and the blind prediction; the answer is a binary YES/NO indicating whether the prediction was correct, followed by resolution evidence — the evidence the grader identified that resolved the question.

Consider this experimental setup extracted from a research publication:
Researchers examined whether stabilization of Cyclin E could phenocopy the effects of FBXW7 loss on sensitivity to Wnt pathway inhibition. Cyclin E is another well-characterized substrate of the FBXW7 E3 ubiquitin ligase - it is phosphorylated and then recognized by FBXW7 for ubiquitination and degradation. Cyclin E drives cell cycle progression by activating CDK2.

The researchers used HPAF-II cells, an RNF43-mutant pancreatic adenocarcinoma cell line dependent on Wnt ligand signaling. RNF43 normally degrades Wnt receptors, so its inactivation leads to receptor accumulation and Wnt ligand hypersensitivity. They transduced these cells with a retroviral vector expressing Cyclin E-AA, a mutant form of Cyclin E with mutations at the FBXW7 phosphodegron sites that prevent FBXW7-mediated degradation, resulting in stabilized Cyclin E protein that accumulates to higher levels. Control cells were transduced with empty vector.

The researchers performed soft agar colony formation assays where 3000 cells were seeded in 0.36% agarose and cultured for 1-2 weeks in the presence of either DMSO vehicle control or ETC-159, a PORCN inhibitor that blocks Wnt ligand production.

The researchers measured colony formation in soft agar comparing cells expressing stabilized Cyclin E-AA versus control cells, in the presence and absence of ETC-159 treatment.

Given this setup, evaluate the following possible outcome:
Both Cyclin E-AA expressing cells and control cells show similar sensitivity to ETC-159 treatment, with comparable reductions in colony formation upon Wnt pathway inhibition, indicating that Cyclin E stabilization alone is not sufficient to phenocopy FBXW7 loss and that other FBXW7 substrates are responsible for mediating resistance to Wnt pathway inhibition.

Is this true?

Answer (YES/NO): NO